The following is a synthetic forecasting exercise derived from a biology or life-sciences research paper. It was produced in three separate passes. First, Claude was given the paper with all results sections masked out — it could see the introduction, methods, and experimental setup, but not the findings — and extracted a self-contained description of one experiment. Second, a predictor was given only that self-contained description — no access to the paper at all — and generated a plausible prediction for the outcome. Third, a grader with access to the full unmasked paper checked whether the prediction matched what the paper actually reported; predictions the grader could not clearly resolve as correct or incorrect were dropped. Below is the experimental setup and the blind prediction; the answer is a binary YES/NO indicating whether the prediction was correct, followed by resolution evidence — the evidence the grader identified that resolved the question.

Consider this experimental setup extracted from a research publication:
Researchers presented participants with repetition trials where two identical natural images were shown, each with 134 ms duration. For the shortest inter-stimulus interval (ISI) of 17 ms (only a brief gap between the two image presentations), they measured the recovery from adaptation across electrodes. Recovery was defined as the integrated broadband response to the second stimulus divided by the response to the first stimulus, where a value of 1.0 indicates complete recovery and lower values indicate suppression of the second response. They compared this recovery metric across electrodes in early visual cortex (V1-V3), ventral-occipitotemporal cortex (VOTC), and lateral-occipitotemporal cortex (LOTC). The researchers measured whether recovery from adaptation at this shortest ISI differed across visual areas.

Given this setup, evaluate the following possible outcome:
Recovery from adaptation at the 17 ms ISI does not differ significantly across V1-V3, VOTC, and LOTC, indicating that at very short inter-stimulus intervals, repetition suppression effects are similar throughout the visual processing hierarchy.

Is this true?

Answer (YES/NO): NO